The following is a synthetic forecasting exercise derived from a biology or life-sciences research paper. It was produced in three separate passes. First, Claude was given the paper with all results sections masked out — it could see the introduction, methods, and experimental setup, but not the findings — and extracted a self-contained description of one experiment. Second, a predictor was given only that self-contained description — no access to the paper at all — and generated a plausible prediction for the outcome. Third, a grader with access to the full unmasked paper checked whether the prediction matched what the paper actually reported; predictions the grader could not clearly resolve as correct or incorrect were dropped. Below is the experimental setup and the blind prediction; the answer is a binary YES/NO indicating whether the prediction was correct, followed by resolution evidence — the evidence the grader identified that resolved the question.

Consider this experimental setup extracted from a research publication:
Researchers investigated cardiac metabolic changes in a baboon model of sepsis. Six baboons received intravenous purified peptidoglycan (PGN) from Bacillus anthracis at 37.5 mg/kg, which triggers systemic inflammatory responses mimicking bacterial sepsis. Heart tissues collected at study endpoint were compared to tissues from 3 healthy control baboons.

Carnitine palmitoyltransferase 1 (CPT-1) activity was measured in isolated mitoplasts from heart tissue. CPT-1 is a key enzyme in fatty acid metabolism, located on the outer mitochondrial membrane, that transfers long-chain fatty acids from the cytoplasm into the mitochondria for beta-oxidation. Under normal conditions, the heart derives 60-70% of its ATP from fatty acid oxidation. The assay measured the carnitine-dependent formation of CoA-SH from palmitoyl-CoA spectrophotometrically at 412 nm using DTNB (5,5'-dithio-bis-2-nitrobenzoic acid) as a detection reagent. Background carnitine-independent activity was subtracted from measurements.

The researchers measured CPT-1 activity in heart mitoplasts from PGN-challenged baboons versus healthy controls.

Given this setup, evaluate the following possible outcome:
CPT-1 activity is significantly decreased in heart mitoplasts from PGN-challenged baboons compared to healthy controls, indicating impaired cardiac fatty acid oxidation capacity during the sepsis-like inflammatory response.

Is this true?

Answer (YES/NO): NO